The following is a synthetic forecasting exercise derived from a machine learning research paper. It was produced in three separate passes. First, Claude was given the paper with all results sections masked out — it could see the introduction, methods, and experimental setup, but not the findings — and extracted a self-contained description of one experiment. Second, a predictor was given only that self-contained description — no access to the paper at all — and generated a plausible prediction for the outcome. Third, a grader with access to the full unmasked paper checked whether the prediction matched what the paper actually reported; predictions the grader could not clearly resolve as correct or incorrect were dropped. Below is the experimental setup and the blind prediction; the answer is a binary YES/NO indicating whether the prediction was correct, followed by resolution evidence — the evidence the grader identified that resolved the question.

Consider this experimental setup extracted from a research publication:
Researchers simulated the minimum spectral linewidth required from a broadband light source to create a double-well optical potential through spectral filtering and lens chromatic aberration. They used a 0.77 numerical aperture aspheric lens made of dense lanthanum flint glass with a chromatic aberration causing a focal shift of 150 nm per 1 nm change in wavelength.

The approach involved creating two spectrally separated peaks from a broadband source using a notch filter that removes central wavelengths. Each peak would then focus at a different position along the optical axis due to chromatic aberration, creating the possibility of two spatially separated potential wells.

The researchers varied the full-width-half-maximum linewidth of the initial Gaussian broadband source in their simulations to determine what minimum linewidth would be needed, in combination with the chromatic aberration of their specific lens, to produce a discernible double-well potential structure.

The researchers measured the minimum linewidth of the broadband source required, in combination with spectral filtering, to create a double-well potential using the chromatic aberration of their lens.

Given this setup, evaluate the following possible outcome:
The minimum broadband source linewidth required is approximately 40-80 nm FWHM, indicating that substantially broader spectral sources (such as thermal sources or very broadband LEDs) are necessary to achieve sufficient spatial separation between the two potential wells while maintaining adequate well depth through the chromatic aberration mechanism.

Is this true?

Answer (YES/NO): NO